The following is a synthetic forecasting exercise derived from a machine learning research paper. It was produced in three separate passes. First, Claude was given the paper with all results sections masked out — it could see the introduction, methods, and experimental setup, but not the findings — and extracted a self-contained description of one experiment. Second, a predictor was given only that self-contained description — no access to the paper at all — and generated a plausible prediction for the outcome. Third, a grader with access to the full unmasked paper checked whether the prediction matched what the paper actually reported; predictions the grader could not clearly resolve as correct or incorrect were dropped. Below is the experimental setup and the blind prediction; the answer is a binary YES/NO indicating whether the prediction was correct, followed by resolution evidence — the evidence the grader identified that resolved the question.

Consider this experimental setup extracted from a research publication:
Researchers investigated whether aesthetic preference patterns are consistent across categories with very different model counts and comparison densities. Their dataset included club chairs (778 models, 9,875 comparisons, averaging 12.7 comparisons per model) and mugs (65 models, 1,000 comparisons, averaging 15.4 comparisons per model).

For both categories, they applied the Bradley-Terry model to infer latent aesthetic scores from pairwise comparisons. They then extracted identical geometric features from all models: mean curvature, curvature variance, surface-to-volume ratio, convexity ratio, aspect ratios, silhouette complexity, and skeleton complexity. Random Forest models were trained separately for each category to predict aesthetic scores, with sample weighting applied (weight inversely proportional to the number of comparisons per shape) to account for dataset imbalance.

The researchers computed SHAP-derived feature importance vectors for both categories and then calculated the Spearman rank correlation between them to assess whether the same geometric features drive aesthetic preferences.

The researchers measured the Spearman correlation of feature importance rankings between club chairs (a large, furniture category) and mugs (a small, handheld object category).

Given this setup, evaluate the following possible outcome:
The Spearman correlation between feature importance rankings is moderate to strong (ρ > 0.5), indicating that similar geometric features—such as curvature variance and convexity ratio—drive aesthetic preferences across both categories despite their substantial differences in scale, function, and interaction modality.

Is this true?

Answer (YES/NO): YES